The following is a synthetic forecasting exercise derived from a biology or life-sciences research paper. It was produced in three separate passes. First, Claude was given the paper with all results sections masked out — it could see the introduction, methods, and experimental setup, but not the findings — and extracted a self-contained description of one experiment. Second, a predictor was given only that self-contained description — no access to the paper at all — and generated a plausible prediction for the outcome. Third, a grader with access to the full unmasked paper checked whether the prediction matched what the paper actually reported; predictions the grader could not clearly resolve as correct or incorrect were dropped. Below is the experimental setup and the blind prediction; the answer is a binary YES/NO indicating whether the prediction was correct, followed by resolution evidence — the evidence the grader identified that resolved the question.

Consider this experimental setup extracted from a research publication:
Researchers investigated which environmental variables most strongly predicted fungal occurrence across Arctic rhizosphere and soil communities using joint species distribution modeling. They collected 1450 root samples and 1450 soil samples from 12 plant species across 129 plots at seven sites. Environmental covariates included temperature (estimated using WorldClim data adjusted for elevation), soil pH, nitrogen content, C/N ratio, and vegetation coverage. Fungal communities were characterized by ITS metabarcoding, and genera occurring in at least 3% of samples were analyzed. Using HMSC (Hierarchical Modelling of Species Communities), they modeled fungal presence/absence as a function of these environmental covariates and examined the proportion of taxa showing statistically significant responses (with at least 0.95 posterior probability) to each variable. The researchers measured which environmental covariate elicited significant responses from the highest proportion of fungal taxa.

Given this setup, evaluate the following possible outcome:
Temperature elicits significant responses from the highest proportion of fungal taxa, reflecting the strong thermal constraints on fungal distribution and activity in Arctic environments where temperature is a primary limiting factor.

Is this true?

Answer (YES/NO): NO